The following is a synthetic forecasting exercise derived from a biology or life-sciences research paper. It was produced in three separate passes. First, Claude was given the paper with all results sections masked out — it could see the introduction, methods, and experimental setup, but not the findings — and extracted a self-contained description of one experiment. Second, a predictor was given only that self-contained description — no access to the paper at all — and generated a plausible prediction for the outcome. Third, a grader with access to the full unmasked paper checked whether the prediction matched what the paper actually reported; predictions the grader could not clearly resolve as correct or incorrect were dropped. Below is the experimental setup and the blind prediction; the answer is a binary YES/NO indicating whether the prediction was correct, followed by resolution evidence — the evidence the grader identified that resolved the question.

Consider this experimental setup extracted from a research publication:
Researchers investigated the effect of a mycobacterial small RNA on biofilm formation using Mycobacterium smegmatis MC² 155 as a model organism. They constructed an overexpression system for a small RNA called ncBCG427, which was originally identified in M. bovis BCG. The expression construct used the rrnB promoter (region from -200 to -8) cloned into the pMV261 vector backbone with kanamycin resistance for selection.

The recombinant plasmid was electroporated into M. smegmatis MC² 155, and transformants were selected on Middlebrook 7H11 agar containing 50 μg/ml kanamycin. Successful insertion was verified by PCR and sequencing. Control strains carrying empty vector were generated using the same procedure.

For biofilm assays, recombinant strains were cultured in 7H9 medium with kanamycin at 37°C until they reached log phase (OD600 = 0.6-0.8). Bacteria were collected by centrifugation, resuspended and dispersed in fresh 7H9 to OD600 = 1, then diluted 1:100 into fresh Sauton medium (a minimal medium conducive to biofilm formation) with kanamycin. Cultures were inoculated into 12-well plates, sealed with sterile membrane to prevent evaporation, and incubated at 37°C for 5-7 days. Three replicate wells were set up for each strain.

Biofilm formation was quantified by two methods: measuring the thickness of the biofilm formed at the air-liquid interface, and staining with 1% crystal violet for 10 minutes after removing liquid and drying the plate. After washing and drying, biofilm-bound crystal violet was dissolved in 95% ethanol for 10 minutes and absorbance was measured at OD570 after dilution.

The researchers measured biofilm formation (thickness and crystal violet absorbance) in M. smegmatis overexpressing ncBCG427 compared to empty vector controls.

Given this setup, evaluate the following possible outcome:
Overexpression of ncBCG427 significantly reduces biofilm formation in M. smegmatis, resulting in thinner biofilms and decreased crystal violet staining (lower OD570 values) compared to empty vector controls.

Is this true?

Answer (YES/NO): NO